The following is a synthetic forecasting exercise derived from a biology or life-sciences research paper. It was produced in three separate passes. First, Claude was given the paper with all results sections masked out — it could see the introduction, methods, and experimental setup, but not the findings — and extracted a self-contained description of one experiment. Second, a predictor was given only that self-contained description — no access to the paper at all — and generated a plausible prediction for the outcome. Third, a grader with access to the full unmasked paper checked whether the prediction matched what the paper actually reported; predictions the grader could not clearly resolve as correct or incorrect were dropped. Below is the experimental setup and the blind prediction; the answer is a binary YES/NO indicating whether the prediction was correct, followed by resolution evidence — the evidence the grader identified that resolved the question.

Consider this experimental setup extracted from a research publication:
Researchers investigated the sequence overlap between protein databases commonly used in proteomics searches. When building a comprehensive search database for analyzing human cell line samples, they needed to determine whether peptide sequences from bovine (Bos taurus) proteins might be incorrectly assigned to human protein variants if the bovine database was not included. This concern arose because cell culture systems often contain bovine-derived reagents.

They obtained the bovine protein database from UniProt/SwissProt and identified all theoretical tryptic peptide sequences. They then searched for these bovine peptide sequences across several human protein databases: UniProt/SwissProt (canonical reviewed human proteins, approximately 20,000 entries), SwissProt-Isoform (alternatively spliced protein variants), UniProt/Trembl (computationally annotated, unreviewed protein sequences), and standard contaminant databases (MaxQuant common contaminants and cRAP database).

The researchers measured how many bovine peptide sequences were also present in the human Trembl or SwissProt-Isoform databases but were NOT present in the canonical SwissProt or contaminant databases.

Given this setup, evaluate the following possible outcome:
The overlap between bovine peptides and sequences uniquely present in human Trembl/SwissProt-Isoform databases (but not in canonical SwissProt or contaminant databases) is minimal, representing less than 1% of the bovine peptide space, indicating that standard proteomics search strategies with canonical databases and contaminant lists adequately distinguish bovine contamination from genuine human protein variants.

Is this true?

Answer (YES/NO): NO